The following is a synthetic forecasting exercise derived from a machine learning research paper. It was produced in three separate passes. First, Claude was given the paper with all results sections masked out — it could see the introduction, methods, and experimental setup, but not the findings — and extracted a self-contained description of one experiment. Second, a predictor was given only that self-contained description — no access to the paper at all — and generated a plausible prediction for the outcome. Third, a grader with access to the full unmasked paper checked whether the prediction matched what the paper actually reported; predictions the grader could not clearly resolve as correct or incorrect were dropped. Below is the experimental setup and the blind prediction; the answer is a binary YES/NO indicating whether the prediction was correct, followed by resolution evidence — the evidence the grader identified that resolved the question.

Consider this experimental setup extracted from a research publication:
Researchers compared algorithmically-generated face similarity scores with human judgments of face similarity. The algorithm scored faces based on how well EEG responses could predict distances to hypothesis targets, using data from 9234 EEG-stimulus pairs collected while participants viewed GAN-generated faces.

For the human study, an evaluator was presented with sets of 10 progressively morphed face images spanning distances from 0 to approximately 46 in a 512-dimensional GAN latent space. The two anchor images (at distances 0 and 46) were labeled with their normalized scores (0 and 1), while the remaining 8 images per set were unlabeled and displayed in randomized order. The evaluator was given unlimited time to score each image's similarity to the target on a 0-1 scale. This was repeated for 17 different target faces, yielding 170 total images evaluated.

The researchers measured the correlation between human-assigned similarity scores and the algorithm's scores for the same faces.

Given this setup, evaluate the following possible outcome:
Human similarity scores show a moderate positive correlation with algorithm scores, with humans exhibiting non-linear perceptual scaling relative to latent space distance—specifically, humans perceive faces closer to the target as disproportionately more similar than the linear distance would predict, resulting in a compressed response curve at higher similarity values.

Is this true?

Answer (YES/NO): NO